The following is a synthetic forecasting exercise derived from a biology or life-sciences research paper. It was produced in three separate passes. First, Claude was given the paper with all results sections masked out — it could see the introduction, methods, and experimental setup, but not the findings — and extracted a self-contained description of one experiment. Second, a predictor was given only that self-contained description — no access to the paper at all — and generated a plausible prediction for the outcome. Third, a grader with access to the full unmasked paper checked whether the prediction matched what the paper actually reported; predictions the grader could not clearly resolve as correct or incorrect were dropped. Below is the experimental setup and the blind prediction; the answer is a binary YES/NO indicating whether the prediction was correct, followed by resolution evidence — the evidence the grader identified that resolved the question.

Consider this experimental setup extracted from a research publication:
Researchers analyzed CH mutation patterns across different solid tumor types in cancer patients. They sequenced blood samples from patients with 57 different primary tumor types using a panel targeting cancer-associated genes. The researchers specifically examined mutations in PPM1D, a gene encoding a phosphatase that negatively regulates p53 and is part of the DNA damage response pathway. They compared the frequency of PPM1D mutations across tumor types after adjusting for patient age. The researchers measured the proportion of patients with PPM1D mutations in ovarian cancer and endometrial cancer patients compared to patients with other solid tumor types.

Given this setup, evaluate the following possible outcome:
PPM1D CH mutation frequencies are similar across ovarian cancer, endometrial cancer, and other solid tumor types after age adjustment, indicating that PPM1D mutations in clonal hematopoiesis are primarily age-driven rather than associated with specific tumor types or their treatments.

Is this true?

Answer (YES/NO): NO